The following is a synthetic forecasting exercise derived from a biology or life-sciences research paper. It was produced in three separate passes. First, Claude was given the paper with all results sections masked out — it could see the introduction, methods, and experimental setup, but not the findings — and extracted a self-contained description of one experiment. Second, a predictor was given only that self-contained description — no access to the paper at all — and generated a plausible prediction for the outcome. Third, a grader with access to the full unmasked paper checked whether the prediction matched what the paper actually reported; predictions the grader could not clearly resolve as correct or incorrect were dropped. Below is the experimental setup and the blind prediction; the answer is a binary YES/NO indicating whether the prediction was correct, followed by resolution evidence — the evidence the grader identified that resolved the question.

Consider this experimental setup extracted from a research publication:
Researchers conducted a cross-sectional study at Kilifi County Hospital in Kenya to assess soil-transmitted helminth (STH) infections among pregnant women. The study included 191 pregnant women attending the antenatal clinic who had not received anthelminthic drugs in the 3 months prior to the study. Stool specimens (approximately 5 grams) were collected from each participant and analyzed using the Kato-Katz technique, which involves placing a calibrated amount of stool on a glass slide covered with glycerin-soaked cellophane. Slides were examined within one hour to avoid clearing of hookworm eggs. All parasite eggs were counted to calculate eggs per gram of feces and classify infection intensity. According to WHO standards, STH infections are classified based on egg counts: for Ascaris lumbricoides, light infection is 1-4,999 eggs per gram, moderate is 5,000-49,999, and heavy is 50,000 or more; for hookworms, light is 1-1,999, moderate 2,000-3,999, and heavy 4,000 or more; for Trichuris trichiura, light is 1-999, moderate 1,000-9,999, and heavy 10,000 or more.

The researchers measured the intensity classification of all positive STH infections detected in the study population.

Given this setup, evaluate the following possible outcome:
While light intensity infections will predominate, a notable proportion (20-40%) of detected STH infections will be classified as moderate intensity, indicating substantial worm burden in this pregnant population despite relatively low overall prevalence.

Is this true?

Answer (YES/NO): NO